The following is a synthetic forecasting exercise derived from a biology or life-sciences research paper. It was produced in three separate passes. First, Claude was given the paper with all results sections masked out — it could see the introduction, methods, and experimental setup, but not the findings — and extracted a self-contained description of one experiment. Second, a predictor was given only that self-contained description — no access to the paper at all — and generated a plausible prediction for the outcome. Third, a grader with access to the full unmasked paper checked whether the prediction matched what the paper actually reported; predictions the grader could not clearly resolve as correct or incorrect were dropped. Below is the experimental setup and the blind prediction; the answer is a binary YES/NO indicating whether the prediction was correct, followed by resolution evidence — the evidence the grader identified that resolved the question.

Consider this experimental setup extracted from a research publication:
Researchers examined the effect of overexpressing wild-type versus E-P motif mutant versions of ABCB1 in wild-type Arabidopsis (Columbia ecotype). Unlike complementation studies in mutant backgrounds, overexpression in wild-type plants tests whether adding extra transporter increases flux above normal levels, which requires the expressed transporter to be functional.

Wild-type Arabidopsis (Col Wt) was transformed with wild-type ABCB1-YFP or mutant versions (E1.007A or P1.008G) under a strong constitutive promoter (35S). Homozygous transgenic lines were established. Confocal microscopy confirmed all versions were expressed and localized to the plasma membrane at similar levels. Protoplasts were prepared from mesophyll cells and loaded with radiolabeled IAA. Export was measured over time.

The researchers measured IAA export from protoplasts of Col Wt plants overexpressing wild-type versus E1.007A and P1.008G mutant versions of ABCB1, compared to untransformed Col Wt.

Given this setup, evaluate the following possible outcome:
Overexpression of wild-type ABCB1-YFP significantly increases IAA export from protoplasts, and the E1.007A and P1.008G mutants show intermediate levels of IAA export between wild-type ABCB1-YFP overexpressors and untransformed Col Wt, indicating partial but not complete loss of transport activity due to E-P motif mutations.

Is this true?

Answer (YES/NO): NO